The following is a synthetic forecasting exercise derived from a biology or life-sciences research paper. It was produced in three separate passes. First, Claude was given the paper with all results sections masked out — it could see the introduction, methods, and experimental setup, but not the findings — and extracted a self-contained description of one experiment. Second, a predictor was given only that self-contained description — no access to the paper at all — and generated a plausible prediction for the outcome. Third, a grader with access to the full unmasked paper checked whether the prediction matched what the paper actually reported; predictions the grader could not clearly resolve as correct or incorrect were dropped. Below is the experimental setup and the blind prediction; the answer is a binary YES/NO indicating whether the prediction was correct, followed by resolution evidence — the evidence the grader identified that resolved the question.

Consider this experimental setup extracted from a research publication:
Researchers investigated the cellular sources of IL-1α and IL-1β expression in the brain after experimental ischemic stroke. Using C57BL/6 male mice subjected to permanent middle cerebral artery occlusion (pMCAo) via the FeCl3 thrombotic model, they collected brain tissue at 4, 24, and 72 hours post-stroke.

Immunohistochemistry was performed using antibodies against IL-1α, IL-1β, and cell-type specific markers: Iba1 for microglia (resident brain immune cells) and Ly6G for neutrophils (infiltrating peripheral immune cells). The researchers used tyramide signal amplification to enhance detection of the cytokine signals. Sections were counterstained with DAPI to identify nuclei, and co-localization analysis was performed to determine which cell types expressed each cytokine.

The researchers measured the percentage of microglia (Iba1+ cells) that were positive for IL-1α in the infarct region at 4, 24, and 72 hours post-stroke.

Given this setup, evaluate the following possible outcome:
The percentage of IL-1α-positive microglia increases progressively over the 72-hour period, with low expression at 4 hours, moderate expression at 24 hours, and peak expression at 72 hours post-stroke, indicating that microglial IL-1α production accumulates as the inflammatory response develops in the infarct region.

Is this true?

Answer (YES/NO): NO